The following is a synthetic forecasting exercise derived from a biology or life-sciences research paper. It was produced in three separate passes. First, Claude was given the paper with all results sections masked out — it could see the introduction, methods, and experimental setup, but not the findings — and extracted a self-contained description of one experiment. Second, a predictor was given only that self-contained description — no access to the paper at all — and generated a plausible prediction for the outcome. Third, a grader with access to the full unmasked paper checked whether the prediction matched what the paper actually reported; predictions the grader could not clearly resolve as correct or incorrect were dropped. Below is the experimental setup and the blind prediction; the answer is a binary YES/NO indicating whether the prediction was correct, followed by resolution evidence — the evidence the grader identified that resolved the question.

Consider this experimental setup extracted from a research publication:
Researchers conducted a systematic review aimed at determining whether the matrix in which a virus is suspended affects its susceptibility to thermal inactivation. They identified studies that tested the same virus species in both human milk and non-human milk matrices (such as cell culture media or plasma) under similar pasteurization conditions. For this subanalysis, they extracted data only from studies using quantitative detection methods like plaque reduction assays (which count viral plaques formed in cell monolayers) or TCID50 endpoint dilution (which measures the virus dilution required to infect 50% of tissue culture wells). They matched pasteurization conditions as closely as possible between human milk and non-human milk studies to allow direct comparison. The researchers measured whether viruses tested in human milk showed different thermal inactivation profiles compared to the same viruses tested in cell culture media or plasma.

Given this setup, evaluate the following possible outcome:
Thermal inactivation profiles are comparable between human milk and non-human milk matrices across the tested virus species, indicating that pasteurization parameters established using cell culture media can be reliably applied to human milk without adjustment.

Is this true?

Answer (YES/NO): NO